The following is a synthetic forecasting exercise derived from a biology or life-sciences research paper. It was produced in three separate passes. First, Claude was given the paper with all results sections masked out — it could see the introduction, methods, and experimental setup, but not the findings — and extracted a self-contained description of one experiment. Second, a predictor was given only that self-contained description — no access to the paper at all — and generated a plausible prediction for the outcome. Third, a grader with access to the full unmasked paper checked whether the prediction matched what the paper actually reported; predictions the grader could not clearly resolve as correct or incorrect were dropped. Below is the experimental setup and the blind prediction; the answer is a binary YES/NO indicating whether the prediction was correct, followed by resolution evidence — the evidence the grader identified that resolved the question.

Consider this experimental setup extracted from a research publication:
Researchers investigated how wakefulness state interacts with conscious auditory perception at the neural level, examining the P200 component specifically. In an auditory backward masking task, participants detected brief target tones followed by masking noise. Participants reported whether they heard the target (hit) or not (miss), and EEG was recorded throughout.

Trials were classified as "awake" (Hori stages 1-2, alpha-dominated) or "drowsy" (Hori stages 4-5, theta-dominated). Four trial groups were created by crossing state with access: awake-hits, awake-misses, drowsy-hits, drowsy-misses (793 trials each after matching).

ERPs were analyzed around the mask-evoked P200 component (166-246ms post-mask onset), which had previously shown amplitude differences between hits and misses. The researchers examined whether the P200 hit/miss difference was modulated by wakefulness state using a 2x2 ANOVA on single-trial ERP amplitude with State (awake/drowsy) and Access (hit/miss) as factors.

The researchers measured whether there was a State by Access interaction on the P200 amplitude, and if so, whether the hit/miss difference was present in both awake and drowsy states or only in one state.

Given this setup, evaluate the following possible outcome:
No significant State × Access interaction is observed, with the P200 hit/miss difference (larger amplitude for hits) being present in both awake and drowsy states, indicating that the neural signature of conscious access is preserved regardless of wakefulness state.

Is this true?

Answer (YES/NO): NO